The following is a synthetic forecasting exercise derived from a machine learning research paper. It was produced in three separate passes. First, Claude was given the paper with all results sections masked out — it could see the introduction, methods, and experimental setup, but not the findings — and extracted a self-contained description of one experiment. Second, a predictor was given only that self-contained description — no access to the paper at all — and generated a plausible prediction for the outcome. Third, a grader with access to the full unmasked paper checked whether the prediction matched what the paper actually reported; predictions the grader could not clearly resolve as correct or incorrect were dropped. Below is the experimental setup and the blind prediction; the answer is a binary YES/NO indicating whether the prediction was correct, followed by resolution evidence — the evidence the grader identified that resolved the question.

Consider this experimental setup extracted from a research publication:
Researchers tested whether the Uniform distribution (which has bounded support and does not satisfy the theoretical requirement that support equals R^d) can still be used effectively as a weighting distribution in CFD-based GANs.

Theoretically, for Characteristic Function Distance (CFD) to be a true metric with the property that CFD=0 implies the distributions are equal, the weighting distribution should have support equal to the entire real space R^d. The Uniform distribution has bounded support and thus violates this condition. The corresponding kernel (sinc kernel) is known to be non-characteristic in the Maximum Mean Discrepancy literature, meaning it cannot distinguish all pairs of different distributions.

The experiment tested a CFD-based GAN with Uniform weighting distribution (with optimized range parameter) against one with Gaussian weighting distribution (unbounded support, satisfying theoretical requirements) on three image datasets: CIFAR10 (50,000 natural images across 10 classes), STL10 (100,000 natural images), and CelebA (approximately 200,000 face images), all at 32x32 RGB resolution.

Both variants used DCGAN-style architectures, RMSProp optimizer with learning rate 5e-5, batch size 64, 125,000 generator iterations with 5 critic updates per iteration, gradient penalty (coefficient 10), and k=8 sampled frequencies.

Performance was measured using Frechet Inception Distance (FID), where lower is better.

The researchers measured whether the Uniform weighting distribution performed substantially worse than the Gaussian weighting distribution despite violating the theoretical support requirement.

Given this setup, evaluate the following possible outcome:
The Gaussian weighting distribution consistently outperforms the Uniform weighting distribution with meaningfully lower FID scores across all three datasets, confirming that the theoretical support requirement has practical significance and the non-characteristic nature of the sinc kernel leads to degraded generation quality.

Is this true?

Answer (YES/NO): NO